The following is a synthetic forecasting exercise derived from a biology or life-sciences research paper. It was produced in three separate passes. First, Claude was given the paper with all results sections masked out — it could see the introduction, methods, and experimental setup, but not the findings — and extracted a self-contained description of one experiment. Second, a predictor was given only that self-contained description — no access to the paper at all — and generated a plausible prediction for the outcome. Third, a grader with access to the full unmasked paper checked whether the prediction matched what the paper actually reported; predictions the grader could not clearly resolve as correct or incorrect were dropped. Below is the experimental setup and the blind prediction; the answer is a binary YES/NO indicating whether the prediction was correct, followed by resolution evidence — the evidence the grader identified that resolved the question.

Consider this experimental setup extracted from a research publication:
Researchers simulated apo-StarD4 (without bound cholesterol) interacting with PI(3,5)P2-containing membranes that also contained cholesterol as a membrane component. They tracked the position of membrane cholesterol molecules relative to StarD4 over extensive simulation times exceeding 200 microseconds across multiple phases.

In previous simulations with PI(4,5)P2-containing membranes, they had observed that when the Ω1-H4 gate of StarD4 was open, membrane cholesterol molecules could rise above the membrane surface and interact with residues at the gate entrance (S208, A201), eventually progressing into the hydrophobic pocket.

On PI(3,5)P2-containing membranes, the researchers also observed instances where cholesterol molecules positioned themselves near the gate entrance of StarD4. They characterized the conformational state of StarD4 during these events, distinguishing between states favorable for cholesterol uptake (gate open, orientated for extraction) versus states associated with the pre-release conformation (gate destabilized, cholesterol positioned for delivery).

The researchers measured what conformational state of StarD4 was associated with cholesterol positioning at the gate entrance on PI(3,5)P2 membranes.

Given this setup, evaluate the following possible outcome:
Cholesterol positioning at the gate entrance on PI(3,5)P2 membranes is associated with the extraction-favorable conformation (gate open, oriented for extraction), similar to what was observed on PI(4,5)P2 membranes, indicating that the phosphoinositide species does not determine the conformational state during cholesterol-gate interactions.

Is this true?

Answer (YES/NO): NO